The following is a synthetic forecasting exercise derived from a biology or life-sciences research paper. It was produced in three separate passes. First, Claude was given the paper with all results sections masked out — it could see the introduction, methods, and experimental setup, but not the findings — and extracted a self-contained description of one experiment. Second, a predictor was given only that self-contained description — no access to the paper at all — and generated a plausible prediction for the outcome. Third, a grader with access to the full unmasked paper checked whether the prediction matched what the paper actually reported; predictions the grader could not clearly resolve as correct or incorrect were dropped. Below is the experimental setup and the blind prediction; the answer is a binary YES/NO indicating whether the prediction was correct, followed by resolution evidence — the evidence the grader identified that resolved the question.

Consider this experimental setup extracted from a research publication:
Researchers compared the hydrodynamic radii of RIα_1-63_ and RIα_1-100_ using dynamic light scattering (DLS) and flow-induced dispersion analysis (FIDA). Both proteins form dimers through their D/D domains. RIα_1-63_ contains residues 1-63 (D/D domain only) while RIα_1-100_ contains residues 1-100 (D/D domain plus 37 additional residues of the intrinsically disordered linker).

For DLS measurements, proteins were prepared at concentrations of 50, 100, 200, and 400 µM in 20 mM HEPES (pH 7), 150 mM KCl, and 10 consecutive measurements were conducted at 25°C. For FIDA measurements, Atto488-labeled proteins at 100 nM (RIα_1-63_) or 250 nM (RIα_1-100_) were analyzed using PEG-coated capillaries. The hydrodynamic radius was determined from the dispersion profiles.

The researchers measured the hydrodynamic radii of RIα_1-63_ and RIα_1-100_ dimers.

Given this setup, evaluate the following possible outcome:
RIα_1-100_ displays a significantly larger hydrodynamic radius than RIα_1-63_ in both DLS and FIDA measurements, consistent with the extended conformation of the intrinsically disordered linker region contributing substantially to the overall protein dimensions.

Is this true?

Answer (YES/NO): YES